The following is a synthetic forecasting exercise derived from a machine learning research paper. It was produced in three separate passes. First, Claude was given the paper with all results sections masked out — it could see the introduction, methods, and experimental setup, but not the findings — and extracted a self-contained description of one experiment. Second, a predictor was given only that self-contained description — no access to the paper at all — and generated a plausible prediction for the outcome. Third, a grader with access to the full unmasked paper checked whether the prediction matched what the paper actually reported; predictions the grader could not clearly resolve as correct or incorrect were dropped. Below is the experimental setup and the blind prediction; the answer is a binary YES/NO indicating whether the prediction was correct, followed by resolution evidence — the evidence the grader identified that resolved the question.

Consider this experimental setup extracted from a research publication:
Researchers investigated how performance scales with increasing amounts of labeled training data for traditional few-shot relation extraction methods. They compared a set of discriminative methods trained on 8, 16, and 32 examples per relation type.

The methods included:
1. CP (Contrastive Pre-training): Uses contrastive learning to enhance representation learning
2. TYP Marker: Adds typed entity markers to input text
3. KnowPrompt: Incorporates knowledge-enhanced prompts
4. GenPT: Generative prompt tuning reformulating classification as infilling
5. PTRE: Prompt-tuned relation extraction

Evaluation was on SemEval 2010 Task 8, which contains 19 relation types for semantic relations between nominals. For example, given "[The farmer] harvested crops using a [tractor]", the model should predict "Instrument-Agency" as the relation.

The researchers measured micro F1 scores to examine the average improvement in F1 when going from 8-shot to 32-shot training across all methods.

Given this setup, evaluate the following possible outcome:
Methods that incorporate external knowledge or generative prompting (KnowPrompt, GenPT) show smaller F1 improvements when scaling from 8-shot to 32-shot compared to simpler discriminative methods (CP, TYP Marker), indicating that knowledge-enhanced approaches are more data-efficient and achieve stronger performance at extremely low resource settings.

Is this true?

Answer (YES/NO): NO